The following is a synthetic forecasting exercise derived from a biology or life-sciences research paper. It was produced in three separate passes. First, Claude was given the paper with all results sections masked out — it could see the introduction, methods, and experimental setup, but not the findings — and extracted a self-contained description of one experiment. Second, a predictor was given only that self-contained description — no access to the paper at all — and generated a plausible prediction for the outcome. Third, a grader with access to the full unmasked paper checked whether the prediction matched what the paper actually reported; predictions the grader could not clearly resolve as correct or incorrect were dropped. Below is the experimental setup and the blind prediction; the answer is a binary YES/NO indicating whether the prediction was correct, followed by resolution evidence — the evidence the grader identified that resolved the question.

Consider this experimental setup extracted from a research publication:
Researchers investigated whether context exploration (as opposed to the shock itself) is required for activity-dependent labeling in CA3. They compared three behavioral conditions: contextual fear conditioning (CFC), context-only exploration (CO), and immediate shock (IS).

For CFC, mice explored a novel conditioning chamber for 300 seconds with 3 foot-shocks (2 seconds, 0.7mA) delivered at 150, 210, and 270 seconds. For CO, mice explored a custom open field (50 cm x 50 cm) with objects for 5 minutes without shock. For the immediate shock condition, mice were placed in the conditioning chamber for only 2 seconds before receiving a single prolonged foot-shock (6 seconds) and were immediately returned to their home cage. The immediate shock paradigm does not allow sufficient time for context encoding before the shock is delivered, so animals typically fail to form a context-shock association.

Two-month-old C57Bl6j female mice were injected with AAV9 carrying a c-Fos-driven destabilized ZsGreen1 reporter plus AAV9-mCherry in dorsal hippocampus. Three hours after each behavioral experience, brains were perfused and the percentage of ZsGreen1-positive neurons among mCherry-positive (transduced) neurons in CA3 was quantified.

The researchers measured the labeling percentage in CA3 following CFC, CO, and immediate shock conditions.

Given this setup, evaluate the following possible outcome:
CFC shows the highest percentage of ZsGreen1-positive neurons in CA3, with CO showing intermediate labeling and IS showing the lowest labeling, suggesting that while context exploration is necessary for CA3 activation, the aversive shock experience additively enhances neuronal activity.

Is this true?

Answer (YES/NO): NO